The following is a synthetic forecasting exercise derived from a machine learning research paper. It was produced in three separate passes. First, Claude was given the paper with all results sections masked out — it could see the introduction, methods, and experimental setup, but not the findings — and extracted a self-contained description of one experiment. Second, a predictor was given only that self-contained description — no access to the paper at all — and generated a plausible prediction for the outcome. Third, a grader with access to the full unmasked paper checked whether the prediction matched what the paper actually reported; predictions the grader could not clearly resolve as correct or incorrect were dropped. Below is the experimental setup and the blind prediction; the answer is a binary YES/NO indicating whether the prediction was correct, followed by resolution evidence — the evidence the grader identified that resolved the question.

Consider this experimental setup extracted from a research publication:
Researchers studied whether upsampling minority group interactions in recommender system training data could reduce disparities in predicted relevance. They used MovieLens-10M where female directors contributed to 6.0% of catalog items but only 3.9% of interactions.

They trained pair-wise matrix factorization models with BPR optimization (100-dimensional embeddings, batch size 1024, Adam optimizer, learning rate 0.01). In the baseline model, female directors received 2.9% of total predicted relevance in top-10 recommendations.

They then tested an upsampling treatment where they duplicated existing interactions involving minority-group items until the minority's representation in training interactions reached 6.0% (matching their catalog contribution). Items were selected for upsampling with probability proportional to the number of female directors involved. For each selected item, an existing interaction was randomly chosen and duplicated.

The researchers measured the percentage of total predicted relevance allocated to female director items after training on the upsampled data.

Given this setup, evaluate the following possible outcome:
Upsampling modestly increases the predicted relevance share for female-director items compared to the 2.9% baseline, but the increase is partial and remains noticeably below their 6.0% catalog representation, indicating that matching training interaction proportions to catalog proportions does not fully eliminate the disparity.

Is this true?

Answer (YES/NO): YES